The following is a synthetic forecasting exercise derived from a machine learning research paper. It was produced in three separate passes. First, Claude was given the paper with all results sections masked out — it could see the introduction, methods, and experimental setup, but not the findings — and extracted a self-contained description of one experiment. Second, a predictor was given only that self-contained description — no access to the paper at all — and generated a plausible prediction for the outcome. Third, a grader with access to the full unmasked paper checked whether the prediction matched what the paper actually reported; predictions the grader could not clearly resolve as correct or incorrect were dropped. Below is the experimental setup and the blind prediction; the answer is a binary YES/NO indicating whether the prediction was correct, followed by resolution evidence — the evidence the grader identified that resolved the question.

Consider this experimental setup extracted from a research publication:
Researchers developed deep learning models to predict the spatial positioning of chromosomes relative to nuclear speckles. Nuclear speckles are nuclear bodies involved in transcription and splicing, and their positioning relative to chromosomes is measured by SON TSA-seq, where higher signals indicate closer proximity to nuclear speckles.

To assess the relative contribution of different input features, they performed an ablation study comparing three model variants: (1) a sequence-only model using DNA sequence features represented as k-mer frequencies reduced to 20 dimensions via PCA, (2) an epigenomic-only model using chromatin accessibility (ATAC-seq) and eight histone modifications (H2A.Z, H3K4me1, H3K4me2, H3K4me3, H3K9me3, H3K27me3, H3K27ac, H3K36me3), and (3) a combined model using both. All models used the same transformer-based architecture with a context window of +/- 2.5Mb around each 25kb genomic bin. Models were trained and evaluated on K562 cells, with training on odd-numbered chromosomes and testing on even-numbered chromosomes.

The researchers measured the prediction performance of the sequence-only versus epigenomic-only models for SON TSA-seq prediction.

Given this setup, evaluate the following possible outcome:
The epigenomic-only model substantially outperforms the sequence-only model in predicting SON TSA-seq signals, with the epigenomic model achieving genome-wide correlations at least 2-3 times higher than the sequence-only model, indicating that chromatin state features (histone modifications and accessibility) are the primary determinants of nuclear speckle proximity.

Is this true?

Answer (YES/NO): NO